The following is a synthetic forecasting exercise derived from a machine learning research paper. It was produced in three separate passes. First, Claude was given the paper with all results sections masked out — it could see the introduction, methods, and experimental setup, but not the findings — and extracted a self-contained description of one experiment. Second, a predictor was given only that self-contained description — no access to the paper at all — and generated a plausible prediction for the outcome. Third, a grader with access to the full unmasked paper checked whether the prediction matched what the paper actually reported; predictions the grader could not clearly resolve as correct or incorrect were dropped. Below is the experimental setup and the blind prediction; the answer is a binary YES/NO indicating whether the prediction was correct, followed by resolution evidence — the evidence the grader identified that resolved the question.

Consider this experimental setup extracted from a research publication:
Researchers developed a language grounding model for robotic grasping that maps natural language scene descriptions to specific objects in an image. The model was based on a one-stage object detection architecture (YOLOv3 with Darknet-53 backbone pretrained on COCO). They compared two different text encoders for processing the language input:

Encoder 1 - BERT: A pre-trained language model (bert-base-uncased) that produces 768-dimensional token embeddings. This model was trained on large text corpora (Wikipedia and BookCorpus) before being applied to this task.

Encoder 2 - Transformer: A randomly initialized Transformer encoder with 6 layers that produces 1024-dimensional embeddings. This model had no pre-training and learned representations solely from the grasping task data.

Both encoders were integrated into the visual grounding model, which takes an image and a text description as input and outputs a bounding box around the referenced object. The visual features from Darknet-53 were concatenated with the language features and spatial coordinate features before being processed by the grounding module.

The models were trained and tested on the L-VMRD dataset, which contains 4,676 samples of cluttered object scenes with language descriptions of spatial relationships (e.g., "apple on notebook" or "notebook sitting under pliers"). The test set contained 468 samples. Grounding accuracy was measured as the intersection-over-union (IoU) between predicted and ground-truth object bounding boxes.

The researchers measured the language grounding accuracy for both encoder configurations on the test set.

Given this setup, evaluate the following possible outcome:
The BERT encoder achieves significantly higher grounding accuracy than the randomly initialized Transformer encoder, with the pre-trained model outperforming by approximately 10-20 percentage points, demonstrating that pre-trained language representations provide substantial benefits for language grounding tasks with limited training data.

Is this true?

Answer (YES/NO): NO